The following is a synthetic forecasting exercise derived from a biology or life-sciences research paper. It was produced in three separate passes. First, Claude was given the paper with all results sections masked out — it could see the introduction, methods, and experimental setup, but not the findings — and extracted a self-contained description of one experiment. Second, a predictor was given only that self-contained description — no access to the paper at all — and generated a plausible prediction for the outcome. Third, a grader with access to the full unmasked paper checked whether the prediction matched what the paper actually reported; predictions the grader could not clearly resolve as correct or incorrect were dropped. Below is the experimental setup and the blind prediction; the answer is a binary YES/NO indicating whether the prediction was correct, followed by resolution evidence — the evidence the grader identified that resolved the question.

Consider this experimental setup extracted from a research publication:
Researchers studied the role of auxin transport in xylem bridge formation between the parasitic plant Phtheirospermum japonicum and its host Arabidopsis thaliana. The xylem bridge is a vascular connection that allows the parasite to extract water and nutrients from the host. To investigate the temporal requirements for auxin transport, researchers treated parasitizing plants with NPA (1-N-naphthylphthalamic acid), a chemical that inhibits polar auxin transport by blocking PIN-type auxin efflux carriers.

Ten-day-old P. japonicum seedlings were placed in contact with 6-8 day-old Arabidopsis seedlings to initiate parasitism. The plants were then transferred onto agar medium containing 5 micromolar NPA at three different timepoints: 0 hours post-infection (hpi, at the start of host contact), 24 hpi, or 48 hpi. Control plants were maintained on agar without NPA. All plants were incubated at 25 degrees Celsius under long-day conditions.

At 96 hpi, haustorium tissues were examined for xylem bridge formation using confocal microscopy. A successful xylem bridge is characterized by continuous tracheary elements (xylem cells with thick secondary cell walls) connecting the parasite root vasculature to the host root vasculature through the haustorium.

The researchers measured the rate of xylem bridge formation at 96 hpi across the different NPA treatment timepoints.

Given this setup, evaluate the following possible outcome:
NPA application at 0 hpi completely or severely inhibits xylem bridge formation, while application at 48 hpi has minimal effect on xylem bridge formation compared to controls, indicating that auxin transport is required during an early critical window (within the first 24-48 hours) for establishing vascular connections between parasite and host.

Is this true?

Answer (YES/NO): NO